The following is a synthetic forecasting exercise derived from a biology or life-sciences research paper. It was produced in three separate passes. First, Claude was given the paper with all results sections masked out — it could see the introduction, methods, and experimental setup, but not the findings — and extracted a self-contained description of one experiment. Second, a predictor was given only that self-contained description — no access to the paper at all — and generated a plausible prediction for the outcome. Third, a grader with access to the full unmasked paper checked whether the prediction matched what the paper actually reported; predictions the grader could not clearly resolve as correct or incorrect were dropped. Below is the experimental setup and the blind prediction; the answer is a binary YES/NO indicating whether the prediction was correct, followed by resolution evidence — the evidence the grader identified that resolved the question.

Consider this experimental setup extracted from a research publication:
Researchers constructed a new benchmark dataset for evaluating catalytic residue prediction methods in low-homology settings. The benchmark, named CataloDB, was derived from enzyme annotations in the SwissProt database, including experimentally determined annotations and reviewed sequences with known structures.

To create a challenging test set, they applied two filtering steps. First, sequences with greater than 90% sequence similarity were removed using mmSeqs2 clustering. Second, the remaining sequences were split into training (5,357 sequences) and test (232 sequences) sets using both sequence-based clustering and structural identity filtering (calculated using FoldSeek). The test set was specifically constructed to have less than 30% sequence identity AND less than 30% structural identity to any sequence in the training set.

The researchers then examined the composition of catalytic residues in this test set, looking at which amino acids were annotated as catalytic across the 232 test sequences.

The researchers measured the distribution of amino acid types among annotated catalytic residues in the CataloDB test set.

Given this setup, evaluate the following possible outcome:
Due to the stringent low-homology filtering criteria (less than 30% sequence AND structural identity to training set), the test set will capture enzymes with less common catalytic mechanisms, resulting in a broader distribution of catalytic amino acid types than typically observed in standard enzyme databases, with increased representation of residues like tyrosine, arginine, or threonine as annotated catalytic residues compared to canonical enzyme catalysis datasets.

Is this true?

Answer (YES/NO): NO